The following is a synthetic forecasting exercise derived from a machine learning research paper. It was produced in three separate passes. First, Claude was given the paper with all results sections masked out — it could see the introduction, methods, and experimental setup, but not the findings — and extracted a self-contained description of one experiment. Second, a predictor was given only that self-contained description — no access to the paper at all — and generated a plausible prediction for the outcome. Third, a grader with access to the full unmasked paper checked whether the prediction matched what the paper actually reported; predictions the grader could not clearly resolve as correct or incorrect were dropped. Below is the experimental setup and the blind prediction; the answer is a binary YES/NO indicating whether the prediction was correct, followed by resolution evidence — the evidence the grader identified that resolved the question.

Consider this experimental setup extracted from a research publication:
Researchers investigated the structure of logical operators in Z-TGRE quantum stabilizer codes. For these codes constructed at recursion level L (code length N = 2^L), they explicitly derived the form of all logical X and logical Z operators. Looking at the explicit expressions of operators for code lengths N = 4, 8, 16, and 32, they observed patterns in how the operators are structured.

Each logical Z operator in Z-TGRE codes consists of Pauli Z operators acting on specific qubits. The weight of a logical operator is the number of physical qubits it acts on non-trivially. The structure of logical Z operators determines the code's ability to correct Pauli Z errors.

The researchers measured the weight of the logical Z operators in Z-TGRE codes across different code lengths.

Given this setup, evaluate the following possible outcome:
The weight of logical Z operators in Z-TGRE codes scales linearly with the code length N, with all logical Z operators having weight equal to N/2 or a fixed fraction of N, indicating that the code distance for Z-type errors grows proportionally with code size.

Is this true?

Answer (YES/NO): NO